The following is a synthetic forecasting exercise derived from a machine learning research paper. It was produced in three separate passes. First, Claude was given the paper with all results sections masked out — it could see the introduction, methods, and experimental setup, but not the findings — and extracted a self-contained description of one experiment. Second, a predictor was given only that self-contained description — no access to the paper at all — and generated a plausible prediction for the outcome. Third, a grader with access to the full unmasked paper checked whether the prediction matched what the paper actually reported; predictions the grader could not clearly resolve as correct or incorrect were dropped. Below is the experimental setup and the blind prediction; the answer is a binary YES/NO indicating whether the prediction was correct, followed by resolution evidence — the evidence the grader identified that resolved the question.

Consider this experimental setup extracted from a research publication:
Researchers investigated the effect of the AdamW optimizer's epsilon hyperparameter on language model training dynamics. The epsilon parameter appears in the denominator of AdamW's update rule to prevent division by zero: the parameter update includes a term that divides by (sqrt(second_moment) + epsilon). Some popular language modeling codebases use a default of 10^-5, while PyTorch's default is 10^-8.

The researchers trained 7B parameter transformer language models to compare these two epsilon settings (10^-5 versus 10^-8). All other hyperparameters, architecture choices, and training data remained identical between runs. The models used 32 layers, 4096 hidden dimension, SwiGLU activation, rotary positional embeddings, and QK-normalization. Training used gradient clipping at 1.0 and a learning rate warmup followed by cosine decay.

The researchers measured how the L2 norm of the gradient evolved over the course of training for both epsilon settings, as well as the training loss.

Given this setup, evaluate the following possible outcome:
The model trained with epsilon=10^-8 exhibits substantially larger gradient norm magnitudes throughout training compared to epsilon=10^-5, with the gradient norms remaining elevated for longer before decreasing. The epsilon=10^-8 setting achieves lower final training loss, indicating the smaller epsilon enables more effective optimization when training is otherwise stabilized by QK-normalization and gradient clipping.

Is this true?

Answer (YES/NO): NO